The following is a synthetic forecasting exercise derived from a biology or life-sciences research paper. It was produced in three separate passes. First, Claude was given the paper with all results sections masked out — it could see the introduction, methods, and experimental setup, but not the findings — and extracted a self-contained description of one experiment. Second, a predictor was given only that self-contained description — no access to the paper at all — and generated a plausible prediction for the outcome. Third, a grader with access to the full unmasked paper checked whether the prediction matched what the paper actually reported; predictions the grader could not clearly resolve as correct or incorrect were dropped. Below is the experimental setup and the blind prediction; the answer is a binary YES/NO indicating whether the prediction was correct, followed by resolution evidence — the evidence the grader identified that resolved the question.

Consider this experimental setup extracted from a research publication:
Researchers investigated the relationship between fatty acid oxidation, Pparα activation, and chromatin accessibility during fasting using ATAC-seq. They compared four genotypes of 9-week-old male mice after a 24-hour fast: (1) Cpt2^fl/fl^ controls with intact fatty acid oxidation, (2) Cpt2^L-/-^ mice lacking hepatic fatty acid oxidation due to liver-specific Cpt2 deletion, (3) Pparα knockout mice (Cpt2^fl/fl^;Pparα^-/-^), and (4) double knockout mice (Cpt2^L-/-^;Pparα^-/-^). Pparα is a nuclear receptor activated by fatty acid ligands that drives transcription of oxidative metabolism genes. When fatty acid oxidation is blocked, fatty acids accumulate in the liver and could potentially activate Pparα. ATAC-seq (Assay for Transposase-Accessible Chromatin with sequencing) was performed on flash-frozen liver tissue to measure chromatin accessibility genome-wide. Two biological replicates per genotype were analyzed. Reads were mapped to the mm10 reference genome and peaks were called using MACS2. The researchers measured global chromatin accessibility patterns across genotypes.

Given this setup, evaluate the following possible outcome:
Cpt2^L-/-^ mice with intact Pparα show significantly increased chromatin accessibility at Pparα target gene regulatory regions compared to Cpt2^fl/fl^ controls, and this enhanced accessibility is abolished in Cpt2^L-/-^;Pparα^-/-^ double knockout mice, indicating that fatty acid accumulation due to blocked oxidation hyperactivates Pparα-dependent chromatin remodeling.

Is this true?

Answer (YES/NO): YES